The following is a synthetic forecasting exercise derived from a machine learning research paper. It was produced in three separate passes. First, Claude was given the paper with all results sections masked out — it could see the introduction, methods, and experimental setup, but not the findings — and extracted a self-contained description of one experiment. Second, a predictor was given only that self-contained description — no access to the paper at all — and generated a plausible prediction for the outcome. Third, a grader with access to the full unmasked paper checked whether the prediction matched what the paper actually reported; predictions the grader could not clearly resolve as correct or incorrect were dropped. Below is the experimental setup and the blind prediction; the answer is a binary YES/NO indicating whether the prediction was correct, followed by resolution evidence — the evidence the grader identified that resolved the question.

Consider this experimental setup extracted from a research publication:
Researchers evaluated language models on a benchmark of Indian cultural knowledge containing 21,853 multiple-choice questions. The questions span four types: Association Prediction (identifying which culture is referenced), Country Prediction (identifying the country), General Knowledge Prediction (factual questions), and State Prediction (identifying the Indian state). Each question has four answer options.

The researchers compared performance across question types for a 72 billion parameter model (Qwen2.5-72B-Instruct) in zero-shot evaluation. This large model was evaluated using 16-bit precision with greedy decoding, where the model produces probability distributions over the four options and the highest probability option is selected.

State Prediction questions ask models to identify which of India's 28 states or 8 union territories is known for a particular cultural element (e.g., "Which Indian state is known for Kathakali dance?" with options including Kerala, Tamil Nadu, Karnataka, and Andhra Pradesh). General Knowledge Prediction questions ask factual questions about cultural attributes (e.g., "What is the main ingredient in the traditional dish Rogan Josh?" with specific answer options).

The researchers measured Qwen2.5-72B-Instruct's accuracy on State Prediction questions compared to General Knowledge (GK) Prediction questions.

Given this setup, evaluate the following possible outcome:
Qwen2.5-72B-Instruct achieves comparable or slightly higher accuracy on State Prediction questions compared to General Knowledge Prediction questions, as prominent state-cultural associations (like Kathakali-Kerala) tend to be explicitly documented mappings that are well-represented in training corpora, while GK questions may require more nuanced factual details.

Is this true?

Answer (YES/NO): NO